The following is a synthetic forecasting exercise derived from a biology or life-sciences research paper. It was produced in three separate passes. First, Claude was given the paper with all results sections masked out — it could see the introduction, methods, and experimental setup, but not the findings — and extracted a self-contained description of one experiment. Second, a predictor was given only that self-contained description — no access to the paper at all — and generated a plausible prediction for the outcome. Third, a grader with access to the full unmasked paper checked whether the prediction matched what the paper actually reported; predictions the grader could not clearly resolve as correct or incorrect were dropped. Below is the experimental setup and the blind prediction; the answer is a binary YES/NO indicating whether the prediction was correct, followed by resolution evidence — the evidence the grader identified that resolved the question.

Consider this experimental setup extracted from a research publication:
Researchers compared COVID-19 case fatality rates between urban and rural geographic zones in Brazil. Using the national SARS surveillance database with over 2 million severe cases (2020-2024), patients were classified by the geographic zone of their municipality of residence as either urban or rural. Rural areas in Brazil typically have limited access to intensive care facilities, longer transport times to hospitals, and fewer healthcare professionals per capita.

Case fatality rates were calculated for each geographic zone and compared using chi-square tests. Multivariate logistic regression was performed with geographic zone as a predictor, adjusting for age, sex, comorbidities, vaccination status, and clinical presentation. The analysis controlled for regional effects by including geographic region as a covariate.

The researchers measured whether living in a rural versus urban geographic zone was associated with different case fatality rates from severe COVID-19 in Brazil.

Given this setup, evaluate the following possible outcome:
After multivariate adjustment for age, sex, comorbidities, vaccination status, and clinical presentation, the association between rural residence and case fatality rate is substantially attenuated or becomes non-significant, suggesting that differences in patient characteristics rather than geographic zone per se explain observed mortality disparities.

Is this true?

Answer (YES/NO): YES